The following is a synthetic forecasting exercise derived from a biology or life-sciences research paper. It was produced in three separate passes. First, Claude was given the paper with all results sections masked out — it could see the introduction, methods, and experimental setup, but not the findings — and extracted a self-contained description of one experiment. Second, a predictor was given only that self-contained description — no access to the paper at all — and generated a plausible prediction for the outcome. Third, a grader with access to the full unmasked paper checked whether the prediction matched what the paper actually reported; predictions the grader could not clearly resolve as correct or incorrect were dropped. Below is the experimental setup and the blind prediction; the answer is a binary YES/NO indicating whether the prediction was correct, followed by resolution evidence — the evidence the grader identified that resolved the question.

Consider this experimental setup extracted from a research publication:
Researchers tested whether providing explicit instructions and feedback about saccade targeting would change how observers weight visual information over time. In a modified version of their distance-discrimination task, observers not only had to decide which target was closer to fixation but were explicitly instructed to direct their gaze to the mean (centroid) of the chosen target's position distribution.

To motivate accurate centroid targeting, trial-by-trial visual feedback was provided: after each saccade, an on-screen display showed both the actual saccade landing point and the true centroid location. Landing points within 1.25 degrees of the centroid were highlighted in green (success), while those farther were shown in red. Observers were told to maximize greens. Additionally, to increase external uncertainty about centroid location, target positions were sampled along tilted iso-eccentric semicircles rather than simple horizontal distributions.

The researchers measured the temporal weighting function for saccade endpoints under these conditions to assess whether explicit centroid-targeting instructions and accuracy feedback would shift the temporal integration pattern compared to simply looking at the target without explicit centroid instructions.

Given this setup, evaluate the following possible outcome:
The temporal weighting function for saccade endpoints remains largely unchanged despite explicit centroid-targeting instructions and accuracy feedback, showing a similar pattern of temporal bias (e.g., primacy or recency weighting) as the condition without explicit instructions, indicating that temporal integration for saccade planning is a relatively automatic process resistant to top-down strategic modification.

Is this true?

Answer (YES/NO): YES